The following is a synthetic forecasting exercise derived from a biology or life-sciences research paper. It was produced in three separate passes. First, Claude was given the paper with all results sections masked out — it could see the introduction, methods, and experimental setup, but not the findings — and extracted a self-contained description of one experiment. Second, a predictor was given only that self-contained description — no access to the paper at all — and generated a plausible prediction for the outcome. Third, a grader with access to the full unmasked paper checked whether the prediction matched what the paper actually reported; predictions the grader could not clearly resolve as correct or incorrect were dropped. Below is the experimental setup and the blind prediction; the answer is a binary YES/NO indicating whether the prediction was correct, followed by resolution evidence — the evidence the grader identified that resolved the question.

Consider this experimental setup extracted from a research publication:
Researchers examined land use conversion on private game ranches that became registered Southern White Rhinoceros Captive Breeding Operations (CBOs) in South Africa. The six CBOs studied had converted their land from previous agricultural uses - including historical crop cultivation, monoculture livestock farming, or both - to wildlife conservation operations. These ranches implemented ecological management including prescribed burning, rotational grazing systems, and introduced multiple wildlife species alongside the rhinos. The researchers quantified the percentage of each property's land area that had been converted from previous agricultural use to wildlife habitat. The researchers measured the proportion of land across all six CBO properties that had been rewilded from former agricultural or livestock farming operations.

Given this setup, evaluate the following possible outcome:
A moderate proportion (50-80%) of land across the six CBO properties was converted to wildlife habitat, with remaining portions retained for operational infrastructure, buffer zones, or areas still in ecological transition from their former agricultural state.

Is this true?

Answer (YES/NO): NO